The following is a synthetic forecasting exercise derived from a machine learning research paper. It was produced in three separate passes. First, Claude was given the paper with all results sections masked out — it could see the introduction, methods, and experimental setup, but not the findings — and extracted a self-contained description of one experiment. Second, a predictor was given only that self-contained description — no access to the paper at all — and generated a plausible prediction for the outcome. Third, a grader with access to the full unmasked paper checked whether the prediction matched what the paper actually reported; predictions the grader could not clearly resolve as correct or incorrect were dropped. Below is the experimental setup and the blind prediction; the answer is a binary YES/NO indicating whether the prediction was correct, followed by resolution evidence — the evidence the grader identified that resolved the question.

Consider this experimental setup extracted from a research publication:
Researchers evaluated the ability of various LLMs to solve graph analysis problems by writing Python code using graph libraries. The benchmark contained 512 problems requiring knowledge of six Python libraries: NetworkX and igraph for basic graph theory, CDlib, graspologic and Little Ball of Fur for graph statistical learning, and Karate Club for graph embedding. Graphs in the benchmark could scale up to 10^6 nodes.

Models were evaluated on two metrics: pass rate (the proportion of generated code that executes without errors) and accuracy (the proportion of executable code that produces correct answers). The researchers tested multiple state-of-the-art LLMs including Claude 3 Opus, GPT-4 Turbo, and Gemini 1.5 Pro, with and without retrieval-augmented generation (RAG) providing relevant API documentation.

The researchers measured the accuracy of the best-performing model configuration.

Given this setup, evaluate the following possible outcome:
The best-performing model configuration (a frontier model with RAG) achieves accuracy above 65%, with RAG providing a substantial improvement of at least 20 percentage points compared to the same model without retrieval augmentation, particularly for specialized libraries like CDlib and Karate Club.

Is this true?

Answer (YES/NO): NO